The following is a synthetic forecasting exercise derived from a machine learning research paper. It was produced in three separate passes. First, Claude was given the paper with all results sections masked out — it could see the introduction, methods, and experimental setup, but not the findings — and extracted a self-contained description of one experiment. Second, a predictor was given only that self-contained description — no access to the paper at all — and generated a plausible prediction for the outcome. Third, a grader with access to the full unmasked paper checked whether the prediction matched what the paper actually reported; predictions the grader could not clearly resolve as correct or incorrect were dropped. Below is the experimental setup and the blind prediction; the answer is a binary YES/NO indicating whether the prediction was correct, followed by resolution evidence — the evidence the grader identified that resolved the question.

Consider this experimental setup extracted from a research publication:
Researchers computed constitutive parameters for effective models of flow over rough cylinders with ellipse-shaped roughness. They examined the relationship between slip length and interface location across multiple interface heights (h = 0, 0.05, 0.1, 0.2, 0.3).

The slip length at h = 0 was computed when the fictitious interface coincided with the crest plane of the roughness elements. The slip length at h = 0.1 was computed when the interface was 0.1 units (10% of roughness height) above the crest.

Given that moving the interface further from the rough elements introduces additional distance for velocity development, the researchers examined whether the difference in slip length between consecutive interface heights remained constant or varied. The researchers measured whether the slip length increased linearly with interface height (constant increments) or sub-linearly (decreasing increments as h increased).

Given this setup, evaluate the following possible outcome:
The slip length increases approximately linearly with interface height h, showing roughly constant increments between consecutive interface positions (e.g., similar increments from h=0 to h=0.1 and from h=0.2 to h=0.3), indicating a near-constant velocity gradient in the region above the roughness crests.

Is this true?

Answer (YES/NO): YES